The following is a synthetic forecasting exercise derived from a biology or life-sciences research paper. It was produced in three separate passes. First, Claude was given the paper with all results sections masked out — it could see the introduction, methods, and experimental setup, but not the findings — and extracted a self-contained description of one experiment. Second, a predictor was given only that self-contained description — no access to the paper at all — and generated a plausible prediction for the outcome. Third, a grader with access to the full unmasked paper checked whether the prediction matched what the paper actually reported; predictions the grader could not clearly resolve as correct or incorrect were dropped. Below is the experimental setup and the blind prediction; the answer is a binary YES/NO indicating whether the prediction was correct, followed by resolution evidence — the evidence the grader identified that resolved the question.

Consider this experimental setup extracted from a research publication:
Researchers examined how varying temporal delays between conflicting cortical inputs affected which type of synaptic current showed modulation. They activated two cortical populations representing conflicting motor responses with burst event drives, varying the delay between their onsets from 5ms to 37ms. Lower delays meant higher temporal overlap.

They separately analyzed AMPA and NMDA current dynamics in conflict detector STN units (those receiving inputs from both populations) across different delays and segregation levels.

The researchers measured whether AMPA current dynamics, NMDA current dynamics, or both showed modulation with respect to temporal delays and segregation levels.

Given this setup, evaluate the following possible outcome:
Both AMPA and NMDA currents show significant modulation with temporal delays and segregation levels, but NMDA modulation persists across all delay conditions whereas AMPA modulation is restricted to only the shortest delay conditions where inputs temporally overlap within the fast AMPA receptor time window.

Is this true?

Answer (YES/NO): NO